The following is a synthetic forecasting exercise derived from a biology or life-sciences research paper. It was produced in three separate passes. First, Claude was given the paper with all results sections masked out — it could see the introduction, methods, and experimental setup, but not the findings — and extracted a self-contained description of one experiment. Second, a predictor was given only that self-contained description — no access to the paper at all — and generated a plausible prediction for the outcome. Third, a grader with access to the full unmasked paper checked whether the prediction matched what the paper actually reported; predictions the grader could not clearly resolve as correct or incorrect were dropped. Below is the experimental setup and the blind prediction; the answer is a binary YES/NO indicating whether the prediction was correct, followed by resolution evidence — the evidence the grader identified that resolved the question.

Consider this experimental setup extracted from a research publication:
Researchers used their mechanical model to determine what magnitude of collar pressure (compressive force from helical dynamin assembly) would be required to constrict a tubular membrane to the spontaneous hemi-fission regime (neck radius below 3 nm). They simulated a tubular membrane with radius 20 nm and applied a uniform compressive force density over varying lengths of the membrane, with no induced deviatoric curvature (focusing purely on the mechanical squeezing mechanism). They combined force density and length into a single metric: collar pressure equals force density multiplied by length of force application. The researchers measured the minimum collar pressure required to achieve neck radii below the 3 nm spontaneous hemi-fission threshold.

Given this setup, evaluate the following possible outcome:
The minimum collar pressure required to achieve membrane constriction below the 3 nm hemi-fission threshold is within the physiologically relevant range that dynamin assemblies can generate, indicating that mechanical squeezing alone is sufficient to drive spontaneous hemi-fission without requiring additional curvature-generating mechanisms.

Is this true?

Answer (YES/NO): NO